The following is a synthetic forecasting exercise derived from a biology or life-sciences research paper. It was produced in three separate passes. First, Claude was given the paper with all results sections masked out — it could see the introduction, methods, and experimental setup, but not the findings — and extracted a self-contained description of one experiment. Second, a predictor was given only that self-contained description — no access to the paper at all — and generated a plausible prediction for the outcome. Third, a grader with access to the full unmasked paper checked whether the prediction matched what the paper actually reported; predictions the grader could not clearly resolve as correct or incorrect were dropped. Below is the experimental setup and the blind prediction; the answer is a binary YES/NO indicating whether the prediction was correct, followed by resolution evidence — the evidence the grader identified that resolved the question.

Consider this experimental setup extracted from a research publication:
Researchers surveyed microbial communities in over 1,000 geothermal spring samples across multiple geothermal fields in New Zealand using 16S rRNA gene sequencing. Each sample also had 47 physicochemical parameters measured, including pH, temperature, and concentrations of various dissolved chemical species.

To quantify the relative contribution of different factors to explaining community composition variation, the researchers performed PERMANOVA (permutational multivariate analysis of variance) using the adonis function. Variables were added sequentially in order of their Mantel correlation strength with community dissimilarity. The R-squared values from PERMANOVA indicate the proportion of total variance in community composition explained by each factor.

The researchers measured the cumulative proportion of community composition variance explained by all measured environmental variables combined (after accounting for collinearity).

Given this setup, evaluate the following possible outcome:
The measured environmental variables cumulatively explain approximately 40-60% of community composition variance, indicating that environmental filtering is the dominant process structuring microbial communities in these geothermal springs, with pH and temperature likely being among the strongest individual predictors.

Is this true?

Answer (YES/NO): NO